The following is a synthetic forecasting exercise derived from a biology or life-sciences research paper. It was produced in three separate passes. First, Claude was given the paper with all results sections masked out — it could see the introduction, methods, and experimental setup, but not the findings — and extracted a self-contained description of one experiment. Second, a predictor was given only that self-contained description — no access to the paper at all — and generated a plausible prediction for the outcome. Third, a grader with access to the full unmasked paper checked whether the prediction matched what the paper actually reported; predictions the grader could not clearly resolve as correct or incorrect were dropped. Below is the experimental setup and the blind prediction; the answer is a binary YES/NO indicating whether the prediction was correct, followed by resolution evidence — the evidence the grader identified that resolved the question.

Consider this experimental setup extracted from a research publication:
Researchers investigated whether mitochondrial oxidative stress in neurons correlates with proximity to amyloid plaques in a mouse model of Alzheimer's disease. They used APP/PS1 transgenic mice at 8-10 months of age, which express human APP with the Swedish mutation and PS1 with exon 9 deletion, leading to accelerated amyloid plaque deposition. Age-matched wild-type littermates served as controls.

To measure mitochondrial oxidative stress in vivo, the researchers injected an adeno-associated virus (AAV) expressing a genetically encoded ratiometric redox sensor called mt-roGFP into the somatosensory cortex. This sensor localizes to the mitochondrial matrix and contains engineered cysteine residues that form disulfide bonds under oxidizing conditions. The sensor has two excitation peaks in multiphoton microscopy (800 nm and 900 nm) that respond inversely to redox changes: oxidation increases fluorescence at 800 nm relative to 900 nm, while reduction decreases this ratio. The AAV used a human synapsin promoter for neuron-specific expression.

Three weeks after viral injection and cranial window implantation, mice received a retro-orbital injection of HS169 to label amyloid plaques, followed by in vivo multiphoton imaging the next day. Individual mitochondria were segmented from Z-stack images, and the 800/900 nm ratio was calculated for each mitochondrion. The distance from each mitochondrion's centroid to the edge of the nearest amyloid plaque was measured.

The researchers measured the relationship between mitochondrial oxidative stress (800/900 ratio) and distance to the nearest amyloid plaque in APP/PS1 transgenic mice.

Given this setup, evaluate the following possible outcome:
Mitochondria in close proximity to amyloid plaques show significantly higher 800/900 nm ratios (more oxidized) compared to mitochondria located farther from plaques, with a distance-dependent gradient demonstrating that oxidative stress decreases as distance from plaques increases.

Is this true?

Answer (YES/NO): YES